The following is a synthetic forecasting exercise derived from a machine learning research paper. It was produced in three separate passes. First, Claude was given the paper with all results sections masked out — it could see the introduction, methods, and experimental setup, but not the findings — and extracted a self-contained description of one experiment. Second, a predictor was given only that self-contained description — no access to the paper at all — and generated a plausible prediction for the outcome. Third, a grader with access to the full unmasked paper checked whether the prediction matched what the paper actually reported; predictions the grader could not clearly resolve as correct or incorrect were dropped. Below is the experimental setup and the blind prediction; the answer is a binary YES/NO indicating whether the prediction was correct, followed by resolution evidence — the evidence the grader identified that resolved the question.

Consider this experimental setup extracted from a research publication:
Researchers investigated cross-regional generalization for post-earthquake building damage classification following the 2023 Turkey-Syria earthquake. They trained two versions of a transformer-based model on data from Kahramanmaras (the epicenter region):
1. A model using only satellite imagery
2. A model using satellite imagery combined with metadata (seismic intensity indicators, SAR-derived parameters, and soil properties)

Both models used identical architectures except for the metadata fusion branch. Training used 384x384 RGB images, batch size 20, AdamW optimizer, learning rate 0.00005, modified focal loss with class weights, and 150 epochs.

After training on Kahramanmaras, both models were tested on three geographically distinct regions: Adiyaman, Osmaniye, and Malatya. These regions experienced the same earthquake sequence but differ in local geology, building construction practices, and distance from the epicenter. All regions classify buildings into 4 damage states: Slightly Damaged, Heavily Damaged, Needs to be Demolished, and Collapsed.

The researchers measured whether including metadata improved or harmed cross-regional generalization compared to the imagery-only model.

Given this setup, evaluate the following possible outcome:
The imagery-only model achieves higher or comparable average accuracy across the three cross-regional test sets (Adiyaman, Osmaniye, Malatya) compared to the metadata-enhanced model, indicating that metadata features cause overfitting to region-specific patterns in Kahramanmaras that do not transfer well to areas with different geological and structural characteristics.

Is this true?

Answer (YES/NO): NO